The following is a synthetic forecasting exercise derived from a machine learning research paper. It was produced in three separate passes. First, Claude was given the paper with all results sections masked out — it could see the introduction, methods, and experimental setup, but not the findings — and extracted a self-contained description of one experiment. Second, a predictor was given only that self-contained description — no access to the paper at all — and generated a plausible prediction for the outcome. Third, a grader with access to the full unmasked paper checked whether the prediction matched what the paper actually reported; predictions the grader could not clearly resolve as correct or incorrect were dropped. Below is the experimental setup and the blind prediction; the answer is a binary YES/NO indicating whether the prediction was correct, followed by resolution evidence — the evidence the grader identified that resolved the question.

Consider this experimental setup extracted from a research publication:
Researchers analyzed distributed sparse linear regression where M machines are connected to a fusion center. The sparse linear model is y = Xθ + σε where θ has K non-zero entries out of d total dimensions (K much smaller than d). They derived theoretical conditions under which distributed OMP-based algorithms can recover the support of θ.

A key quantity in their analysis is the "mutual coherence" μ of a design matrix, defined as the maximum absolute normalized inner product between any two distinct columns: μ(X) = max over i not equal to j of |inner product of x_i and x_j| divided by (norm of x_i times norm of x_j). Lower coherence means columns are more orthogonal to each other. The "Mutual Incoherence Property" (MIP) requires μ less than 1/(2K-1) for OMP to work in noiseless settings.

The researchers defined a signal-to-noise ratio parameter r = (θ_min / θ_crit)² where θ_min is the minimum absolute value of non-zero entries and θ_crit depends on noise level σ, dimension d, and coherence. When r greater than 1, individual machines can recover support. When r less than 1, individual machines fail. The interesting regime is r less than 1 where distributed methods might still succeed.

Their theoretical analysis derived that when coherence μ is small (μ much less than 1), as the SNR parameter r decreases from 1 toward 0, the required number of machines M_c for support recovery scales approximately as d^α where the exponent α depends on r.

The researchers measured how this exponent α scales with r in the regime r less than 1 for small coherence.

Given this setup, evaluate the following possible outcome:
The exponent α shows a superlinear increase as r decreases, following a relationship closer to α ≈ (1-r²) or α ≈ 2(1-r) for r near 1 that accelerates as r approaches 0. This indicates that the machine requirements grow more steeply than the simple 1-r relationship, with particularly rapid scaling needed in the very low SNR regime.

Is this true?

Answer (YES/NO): NO